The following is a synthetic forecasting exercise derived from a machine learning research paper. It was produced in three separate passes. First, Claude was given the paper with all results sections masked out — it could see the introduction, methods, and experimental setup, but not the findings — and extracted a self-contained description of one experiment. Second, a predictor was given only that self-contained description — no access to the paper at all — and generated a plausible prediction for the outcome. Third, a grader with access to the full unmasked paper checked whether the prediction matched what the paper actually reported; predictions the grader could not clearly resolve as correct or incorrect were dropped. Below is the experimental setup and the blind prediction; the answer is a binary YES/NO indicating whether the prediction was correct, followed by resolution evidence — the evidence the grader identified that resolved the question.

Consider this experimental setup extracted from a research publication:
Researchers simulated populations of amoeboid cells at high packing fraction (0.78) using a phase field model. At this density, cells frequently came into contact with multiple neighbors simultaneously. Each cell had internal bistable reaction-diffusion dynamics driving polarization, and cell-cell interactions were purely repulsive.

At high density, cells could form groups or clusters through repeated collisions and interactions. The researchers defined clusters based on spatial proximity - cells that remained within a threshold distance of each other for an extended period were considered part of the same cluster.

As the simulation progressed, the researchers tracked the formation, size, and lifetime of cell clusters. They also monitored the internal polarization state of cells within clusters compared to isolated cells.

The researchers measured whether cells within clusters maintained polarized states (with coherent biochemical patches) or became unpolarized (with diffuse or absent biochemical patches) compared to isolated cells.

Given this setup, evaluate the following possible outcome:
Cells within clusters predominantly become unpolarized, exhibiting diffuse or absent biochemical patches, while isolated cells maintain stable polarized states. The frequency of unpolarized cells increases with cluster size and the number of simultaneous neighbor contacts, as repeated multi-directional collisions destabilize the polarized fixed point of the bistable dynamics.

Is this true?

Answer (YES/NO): NO